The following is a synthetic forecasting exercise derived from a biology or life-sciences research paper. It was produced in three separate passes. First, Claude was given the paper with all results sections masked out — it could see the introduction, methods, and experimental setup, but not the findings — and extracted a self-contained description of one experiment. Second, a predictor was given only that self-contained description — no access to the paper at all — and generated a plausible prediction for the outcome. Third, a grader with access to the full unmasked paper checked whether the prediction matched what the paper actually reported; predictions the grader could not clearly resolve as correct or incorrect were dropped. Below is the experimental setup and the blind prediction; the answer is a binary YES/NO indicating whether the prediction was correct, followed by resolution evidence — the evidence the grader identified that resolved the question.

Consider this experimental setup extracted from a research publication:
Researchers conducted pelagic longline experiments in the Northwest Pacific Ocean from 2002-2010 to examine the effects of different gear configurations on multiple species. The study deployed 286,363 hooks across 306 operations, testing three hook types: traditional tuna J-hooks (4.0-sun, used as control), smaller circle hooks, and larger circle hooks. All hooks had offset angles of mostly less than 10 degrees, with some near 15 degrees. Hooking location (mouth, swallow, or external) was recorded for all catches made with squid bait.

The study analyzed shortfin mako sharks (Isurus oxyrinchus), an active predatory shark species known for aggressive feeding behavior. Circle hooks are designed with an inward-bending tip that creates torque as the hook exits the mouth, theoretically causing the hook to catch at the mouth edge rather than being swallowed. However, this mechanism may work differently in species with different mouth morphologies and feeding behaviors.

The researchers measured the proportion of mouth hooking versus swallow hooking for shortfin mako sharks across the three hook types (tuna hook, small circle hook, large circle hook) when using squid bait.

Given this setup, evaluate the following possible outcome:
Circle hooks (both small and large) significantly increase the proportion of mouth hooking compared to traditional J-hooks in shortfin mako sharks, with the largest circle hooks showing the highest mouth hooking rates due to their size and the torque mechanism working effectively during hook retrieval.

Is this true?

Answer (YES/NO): NO